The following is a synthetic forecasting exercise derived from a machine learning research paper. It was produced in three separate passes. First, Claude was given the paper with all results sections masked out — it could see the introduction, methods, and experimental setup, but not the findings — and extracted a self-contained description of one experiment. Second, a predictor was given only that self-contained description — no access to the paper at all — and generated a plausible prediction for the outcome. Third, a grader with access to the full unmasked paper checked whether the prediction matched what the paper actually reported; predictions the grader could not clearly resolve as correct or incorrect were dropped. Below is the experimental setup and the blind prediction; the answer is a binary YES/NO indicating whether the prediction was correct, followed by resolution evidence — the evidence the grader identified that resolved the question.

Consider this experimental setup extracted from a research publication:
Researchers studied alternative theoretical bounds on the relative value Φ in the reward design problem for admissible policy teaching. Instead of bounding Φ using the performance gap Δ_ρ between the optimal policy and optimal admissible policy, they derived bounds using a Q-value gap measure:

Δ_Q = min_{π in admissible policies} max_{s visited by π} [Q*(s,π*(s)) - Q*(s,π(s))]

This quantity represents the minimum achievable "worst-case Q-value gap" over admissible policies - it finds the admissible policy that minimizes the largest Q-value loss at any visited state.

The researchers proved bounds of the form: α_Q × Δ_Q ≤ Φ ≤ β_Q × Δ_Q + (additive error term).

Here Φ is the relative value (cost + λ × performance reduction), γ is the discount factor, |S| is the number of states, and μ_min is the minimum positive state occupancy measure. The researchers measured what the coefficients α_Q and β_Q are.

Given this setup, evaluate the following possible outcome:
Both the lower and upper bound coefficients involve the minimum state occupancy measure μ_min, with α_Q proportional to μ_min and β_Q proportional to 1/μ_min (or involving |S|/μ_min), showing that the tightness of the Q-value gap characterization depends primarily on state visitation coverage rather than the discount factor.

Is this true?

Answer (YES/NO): NO